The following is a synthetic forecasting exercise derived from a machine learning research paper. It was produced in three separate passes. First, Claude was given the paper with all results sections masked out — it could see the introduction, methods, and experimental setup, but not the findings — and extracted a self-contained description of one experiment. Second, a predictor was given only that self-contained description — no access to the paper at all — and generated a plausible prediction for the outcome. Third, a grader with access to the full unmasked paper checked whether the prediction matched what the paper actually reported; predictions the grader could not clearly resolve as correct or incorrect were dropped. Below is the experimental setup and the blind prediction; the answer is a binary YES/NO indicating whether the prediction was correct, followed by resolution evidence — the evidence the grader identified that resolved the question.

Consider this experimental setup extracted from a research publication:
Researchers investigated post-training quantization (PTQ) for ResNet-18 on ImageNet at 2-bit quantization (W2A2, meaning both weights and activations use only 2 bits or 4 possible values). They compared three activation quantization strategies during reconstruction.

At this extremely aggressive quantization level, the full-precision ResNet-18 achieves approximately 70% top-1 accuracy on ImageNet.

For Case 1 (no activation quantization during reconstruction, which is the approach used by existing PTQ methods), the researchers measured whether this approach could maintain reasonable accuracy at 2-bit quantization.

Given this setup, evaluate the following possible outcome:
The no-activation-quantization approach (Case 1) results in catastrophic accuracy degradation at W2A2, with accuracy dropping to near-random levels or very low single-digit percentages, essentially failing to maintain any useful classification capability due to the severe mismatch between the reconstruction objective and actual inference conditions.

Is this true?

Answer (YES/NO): NO